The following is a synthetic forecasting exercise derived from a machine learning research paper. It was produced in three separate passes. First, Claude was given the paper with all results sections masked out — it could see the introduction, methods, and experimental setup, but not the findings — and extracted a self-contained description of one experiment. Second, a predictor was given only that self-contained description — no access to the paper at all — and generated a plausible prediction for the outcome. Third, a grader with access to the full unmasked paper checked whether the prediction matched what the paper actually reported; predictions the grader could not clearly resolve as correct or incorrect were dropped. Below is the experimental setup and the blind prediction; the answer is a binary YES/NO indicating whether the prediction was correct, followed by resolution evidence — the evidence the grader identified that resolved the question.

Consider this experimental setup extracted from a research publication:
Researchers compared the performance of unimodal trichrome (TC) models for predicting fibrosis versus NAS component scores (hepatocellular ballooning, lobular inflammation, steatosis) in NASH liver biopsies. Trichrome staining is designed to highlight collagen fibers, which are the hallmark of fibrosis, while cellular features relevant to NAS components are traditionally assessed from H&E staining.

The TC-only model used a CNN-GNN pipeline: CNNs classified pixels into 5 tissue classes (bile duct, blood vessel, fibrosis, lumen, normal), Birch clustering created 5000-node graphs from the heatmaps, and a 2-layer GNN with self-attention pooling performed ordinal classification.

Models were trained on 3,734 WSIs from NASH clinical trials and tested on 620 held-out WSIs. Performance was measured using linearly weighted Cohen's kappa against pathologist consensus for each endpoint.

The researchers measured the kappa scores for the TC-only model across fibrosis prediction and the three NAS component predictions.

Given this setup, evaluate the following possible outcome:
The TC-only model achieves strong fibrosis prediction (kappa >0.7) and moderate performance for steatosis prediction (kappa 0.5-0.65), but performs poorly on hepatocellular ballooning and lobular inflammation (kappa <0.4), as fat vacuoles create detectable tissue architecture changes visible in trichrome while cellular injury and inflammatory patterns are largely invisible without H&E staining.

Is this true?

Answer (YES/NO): NO